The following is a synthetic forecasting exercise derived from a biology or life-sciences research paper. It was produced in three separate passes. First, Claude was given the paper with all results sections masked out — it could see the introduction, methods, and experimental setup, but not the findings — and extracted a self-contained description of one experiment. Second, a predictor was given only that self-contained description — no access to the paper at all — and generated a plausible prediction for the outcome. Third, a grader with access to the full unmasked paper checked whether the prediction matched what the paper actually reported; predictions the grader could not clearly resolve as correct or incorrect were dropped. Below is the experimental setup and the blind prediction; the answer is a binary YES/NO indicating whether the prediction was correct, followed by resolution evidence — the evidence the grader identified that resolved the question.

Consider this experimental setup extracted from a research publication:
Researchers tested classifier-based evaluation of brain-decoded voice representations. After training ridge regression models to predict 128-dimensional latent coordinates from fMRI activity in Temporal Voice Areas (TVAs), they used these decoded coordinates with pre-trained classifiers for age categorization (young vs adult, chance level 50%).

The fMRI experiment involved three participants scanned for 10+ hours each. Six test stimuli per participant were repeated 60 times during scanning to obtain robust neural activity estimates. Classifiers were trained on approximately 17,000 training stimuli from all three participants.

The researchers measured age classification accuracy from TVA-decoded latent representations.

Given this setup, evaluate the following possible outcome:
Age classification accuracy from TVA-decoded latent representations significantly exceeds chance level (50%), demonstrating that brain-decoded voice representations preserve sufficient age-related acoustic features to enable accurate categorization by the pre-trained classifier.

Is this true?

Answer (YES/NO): YES